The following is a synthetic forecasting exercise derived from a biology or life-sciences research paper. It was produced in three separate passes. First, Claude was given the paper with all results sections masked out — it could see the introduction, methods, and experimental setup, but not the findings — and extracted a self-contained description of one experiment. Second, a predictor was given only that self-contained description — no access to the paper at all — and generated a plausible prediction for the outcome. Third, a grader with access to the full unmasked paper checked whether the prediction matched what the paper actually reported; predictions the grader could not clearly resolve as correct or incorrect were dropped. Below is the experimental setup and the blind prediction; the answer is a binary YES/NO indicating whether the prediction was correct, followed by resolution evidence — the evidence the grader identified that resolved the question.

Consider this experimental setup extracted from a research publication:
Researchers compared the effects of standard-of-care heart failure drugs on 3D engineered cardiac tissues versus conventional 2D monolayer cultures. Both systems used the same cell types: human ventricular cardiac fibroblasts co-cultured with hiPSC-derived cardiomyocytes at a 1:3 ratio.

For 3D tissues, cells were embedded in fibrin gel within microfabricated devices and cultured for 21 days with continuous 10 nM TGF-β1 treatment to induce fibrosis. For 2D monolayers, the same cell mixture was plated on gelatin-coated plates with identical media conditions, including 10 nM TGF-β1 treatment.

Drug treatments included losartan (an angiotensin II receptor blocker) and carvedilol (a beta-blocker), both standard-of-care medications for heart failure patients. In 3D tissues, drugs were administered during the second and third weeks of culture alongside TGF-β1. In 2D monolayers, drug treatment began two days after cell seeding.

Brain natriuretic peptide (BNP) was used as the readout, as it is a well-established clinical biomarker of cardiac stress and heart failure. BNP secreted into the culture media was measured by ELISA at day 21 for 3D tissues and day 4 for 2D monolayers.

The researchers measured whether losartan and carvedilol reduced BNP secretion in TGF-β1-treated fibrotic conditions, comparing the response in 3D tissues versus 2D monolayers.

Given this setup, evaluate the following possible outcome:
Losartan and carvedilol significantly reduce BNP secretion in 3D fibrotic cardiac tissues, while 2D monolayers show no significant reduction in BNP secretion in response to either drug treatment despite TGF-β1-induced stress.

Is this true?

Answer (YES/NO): YES